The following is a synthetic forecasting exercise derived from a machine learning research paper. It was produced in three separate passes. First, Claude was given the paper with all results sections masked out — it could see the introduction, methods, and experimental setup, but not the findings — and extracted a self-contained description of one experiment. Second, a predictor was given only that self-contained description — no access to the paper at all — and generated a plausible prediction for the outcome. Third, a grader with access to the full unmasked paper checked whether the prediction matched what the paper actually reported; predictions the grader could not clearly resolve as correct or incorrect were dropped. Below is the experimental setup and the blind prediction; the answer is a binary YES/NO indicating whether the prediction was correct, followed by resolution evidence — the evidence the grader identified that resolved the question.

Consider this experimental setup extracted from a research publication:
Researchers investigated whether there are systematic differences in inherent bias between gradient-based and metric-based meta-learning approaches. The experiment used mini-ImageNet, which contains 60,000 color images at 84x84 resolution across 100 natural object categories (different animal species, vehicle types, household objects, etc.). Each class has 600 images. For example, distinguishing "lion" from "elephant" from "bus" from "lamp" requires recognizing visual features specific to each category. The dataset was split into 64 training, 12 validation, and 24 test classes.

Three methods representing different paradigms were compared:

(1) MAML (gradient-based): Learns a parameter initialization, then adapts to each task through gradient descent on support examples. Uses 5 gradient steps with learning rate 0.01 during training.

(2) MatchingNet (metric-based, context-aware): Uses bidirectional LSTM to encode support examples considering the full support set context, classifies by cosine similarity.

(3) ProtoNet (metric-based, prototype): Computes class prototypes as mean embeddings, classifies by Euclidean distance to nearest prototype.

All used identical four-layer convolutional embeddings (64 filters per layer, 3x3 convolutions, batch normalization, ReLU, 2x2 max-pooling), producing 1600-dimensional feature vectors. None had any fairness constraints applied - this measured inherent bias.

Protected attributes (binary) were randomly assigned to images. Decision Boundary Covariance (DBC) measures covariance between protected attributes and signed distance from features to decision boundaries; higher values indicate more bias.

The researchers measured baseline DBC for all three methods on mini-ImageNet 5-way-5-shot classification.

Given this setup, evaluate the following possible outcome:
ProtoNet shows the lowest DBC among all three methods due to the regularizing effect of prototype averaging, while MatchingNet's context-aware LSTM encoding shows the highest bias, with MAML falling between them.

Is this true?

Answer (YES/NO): NO